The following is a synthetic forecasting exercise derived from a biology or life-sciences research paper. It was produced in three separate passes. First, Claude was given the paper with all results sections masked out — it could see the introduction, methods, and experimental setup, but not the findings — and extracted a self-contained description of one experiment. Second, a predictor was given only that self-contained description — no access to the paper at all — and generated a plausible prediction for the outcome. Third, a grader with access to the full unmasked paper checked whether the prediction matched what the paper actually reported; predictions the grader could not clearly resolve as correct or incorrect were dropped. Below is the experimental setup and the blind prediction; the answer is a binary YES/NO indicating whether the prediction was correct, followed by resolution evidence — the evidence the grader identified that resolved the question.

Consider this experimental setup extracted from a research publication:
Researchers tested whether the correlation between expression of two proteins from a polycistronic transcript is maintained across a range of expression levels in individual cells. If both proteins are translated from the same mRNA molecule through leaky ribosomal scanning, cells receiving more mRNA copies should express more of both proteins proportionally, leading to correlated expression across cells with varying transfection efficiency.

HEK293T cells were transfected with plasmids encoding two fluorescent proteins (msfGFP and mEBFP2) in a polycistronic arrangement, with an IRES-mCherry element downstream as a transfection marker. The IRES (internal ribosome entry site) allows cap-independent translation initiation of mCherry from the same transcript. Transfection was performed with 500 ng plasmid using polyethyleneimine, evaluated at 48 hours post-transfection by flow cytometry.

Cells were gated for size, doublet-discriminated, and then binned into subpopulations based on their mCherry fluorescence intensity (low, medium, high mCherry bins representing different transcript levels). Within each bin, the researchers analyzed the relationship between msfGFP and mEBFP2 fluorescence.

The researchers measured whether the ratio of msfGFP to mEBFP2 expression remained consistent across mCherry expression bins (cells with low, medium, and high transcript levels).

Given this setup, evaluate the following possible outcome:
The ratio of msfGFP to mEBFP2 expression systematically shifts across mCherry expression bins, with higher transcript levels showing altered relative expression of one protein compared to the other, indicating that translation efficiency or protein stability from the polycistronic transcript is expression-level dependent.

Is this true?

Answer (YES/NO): NO